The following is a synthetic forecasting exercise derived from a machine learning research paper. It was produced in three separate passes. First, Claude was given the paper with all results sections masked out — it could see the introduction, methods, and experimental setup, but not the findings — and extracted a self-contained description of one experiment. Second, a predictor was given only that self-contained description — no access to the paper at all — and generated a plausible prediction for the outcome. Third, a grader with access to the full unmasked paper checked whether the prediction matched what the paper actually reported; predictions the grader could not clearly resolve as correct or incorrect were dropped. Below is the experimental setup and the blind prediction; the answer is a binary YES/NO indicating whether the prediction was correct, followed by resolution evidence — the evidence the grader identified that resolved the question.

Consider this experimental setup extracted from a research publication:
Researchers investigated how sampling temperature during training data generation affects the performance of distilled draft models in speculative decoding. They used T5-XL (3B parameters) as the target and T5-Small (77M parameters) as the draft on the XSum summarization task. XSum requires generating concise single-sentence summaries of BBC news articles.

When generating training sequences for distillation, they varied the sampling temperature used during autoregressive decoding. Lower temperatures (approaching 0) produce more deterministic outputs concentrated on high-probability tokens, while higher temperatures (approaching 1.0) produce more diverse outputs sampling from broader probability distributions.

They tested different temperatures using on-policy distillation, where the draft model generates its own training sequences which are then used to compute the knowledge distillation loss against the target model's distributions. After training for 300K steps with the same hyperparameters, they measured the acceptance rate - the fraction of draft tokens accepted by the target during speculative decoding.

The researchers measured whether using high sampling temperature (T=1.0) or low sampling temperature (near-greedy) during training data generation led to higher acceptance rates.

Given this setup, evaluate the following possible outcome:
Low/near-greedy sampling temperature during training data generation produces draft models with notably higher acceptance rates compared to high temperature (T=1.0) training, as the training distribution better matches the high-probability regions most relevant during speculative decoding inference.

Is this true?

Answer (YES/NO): NO